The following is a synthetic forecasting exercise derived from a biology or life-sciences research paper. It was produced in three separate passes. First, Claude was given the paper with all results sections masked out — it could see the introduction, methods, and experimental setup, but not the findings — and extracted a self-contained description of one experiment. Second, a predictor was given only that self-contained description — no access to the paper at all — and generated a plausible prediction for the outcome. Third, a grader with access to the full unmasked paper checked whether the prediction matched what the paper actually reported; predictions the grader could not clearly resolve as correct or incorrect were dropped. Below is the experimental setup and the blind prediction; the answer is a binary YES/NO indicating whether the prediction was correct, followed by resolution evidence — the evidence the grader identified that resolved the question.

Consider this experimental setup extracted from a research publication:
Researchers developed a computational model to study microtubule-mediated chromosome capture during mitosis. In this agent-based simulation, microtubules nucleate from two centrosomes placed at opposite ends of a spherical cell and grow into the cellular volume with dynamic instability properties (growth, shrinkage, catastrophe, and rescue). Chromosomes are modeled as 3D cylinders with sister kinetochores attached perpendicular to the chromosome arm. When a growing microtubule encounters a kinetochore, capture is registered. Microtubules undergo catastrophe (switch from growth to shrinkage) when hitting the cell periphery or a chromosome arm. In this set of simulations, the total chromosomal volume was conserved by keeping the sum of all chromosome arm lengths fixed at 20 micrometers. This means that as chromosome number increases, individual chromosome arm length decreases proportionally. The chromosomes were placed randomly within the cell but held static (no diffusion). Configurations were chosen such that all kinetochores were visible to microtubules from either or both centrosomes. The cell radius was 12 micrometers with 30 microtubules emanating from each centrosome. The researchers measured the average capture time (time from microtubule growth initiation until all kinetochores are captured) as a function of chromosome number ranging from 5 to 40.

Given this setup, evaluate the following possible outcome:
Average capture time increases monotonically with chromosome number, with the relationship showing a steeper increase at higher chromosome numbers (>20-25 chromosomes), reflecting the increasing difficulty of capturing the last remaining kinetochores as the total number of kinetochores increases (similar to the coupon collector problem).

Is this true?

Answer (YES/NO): NO